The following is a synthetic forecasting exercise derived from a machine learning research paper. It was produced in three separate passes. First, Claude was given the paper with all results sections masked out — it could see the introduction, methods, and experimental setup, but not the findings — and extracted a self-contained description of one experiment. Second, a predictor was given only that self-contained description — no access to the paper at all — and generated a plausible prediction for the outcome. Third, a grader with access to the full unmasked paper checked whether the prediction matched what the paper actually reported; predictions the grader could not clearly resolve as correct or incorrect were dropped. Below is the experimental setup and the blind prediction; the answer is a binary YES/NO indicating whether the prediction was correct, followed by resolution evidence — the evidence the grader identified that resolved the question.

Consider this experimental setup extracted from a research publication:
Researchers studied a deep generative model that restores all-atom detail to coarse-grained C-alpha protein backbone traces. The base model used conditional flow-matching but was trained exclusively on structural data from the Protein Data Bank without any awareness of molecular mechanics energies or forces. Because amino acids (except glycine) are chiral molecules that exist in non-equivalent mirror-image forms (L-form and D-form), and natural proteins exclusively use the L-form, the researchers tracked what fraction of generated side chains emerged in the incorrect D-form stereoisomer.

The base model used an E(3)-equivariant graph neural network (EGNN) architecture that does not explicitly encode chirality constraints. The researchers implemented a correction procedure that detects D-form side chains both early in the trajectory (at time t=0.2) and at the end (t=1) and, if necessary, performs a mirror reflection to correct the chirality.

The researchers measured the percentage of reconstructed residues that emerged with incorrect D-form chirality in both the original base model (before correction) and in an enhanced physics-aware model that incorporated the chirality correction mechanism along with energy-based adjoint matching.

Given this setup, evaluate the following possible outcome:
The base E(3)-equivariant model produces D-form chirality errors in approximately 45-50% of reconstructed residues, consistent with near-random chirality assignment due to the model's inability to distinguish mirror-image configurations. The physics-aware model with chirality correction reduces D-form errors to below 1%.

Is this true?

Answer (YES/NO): NO